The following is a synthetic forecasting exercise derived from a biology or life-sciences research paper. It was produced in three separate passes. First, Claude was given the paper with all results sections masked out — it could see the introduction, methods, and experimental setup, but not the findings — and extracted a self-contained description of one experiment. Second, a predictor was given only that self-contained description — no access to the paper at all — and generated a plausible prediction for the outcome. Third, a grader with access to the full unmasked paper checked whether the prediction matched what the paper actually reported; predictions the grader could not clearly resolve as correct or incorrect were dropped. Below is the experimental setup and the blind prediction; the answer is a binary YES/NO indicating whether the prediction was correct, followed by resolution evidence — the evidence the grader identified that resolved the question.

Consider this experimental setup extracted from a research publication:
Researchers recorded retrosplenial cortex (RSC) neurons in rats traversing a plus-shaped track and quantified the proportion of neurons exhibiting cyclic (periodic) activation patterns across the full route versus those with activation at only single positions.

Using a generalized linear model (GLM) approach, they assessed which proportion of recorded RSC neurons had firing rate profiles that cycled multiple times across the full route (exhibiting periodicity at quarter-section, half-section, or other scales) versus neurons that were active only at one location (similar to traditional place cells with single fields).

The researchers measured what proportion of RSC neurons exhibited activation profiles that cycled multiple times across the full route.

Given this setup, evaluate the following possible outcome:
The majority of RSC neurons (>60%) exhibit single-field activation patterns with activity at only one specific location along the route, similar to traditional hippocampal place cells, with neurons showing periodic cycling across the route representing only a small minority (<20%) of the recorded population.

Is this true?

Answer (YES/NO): NO